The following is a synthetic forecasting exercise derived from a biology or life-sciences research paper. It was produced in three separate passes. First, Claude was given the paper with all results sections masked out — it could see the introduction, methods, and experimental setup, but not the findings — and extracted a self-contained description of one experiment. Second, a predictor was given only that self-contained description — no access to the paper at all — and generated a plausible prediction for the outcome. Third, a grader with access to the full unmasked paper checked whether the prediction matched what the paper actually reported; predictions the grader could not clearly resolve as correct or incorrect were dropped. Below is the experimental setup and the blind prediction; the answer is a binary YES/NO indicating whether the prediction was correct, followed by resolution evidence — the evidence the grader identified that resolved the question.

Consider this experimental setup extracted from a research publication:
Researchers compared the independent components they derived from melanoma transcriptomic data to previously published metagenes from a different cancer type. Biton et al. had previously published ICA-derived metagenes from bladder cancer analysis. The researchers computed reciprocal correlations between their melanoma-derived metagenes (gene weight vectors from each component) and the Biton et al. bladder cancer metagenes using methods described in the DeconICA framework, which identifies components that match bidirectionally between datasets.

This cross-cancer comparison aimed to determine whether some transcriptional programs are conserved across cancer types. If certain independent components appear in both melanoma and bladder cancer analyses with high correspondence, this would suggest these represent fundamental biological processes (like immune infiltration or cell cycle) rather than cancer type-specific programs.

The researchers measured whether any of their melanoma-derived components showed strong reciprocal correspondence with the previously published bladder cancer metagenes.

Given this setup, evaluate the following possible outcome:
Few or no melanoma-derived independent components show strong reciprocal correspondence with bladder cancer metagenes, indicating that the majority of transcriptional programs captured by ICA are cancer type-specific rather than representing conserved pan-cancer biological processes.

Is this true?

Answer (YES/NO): NO